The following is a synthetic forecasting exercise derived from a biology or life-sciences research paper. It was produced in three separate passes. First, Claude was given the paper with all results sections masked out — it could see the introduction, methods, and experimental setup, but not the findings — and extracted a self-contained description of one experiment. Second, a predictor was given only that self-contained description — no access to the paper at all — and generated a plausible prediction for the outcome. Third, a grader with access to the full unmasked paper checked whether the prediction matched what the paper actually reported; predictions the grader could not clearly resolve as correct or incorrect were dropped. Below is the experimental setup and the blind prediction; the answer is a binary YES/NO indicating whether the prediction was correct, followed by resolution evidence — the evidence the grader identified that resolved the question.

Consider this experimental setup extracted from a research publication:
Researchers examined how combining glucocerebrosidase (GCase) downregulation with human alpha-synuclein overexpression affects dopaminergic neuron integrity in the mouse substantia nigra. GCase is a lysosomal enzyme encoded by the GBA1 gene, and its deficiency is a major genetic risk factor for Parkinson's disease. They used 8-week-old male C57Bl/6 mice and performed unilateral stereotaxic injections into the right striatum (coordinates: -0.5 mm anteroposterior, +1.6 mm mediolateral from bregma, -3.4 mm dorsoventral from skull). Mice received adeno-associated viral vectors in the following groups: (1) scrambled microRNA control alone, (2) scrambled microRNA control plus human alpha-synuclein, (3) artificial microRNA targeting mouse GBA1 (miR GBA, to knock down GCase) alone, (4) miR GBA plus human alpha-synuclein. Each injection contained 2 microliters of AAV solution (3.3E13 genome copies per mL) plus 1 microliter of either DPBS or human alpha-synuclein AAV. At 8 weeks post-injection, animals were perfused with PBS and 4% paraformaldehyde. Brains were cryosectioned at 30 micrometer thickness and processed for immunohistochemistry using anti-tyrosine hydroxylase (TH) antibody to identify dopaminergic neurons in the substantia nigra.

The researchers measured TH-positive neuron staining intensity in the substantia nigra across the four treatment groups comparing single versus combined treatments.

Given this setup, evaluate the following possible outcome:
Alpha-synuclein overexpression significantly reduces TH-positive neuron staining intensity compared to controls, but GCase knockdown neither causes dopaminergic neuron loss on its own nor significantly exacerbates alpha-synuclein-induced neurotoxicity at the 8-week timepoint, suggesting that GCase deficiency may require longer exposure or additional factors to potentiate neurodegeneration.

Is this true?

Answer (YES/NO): NO